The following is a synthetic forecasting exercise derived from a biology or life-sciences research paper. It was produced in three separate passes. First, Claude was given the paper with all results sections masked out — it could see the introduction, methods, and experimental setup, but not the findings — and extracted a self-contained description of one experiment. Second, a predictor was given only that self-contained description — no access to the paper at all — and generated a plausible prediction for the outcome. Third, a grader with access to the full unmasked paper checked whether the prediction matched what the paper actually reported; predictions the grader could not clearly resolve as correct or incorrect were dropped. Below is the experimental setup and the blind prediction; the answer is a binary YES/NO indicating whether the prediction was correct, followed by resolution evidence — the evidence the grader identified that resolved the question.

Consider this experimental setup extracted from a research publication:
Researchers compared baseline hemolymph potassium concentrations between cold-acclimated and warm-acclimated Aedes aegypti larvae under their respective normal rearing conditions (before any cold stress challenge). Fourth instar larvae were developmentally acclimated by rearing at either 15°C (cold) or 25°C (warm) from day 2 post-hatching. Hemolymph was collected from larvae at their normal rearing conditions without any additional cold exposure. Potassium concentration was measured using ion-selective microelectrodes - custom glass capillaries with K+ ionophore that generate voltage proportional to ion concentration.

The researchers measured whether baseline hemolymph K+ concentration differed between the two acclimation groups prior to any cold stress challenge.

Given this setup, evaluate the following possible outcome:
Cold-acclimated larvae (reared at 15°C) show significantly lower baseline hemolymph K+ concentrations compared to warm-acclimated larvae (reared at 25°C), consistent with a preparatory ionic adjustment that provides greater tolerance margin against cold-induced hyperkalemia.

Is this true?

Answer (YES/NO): NO